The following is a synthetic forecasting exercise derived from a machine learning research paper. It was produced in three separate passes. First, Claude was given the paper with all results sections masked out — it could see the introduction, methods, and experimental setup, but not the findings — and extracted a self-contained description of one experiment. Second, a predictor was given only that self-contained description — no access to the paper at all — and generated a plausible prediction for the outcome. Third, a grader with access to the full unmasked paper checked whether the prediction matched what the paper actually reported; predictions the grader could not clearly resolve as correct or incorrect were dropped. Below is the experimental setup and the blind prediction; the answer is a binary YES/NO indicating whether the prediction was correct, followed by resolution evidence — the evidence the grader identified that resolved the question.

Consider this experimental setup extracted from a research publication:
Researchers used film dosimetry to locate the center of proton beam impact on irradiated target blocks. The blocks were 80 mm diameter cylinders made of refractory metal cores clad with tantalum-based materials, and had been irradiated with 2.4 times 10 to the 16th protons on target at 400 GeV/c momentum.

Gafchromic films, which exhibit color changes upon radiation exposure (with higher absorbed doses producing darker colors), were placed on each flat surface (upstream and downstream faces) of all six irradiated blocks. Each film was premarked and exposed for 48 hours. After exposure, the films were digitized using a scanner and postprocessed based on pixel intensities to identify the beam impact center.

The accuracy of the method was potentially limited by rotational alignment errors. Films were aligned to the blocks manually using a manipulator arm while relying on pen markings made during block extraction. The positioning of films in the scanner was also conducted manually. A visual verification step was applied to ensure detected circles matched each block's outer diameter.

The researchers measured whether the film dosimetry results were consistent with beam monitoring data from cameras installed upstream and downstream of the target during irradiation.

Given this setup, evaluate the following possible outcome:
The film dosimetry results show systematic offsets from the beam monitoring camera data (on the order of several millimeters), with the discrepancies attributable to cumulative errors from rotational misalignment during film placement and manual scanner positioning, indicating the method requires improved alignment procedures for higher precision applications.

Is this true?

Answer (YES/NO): NO